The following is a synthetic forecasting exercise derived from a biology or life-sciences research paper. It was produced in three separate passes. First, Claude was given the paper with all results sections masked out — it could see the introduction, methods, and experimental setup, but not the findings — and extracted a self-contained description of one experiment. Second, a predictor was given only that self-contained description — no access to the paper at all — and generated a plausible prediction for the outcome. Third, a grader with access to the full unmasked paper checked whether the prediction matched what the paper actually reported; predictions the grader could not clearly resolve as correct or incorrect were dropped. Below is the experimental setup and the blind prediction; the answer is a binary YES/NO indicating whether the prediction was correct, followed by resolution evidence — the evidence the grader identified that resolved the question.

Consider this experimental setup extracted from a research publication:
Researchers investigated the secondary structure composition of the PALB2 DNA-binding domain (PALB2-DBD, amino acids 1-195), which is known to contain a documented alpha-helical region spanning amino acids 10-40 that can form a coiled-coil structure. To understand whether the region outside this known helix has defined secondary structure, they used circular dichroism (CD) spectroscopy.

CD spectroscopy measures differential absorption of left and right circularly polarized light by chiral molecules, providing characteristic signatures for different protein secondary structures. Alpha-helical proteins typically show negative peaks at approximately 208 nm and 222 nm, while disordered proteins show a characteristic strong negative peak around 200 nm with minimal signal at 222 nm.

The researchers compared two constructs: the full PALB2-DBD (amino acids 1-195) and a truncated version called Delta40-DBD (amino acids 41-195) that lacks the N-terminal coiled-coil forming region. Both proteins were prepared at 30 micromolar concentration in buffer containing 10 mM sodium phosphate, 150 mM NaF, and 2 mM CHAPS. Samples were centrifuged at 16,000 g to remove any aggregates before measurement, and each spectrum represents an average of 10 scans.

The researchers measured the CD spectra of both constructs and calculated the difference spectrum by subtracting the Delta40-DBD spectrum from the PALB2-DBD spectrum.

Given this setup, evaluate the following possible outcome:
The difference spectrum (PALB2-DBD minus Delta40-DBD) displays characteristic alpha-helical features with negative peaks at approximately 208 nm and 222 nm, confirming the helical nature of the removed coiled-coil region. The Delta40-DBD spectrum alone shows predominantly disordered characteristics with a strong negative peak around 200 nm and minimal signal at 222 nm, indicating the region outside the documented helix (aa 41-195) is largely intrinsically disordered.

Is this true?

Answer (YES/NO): YES